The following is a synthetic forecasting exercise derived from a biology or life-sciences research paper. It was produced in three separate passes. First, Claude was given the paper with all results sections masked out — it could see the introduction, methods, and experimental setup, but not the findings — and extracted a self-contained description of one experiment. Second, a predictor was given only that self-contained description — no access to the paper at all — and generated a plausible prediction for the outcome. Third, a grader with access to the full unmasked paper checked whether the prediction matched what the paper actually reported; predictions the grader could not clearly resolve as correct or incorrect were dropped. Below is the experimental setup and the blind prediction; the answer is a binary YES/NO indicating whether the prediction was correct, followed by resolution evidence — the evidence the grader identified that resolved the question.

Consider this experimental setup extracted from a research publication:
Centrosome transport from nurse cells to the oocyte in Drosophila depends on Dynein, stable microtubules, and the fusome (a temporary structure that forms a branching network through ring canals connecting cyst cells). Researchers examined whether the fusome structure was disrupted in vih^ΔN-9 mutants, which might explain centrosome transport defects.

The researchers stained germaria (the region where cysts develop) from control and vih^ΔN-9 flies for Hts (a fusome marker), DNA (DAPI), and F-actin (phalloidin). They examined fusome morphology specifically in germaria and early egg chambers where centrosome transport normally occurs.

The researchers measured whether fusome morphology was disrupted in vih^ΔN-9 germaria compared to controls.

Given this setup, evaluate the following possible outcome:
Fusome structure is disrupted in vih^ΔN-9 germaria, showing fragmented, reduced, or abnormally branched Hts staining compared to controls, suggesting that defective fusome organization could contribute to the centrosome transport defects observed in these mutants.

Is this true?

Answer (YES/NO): NO